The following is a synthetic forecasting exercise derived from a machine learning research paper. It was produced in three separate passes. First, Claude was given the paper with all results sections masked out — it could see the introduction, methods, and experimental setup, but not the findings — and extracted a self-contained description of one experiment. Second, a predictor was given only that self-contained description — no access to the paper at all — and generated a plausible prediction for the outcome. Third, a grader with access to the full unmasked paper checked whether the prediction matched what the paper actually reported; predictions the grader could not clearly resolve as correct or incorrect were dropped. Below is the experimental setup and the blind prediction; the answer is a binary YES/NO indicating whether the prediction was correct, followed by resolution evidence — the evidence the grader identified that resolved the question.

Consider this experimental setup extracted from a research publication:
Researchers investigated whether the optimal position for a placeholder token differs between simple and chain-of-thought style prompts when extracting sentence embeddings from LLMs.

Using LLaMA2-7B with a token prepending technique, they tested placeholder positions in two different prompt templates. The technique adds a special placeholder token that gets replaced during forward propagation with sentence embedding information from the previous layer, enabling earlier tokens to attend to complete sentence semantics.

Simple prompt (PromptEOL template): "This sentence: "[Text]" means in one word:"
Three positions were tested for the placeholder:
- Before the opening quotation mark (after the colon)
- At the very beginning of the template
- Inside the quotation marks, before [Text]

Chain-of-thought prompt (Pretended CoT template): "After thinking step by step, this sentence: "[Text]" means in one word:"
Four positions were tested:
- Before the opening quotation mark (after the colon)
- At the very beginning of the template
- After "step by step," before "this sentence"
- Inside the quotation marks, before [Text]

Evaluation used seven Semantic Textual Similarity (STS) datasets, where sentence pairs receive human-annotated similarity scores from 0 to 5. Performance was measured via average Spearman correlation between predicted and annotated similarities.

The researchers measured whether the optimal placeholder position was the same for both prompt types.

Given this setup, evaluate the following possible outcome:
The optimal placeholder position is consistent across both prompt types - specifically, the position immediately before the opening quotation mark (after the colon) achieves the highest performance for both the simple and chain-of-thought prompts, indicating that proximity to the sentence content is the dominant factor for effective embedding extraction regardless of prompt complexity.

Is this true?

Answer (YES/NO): NO